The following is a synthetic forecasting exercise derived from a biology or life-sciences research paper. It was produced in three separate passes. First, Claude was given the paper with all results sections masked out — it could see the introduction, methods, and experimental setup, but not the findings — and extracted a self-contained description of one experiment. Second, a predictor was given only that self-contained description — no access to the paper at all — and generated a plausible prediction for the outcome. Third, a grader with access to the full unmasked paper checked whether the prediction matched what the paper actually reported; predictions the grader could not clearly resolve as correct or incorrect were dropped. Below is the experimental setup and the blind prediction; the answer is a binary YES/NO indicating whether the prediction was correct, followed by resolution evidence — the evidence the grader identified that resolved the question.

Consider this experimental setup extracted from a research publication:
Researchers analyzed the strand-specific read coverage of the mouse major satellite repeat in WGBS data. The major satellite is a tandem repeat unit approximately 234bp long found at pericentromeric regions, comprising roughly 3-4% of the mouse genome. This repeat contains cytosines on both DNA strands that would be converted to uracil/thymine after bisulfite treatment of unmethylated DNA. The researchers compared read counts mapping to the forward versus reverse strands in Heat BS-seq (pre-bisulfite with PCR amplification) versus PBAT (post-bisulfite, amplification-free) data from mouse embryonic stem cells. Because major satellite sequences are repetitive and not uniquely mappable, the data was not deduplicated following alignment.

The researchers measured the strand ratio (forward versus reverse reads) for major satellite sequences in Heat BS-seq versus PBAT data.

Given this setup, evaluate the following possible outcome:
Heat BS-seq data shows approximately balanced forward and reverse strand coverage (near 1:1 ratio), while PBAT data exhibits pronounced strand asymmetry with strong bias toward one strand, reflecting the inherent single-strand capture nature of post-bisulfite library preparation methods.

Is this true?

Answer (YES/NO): NO